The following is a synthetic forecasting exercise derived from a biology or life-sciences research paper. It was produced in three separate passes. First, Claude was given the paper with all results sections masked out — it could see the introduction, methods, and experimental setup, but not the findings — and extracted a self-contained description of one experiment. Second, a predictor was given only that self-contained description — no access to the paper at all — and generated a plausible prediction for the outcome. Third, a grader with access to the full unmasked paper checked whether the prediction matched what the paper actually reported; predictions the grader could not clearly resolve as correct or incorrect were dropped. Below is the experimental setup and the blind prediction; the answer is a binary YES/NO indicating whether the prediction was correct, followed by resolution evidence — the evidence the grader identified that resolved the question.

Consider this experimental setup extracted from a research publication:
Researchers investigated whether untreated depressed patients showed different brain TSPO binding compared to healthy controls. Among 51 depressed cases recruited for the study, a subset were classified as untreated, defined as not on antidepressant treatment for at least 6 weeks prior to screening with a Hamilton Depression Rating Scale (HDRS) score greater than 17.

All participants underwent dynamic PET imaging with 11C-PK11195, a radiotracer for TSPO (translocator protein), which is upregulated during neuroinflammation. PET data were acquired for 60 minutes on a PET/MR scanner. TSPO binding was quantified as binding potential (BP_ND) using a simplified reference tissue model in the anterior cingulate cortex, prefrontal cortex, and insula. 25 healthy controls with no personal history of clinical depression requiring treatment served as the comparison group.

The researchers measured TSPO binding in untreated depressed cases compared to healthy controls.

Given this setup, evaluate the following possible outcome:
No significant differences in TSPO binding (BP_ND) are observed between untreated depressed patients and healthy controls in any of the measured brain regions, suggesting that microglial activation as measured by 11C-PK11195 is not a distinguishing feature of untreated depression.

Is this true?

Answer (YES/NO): YES